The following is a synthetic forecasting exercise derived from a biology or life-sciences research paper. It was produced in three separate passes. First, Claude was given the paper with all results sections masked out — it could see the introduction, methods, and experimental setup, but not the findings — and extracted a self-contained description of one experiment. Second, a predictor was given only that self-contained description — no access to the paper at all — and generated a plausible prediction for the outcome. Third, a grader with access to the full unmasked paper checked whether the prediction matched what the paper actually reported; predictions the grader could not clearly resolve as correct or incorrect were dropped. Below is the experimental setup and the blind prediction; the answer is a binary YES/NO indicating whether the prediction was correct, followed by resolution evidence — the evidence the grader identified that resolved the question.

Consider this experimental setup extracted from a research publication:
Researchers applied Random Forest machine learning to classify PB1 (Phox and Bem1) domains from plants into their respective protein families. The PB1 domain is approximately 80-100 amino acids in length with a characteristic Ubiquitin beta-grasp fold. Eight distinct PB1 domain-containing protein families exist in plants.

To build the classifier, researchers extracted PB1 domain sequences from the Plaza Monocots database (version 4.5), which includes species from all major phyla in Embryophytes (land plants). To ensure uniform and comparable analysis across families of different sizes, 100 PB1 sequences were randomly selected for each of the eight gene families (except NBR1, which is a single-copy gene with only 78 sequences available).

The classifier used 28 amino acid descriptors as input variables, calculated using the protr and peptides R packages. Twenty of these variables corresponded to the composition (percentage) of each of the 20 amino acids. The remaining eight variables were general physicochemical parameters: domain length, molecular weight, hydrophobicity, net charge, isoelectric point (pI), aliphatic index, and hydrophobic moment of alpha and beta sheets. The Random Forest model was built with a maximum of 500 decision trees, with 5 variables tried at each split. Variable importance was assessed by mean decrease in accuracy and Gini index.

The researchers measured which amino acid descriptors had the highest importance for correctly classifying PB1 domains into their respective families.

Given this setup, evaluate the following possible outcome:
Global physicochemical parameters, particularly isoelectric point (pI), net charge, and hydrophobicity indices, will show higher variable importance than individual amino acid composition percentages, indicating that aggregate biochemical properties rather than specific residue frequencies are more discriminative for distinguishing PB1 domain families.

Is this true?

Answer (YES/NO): NO